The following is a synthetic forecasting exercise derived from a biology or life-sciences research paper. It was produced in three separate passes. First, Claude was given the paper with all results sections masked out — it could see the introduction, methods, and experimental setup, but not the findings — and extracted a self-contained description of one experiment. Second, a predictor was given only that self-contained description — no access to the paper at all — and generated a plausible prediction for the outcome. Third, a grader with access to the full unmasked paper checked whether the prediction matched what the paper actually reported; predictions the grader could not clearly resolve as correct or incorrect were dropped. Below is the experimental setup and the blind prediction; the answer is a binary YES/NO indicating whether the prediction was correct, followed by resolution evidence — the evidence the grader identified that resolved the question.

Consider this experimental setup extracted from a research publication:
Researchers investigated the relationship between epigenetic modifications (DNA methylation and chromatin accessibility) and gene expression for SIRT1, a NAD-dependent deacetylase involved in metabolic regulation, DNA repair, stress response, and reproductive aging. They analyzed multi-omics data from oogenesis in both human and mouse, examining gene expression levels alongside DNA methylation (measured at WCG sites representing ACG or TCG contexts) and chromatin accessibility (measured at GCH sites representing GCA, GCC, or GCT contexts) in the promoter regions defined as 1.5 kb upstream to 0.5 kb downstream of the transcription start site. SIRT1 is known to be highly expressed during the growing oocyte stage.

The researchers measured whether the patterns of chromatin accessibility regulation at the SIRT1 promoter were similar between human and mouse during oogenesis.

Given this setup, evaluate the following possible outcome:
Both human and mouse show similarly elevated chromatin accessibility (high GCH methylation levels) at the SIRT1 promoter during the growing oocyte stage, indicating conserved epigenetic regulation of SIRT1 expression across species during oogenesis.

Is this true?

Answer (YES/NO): NO